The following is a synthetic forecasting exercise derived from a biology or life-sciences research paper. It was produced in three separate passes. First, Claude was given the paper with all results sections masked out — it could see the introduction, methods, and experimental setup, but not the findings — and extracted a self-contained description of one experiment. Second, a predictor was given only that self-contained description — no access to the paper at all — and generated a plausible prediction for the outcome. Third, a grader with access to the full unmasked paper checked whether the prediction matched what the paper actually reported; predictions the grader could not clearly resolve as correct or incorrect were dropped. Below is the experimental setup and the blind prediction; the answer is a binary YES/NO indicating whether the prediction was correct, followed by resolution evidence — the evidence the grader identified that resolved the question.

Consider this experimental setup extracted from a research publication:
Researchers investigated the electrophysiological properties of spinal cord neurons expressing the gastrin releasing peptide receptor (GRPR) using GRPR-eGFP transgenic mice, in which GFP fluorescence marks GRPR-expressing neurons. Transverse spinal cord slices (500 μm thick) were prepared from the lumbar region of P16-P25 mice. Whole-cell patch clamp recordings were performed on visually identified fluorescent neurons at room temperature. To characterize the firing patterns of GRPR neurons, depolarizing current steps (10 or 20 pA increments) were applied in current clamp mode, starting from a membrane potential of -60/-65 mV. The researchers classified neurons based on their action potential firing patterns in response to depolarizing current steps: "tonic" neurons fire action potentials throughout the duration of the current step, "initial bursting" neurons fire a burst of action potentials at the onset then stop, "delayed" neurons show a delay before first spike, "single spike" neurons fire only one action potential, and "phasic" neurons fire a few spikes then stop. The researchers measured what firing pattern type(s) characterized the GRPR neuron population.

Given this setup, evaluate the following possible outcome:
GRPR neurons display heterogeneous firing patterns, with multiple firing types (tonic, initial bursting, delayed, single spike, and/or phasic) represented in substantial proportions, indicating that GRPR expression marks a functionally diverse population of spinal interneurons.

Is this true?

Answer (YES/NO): YES